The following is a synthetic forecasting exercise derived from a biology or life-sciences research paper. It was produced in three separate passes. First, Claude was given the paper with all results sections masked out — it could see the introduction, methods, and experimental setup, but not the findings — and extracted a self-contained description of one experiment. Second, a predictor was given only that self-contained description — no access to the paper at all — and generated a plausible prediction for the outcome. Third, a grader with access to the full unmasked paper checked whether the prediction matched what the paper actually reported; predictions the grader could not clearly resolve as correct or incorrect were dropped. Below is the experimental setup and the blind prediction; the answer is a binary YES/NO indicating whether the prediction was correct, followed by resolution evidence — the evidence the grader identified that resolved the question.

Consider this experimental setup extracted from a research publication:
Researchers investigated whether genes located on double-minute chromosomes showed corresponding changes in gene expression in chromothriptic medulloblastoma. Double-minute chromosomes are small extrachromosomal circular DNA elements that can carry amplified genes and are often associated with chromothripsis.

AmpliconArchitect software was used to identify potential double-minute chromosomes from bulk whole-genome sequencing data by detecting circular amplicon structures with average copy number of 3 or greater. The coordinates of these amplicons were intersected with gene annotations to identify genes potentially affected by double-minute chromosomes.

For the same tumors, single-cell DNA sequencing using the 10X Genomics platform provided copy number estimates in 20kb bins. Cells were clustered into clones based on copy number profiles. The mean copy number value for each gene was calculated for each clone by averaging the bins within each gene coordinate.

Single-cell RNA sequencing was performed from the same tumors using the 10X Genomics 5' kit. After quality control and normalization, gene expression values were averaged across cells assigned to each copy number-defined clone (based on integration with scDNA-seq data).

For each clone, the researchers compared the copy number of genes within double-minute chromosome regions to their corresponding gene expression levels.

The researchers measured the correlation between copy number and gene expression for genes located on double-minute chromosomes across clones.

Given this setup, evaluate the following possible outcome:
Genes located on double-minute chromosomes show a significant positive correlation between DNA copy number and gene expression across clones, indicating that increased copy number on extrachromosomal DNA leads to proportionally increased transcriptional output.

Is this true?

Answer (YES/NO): NO